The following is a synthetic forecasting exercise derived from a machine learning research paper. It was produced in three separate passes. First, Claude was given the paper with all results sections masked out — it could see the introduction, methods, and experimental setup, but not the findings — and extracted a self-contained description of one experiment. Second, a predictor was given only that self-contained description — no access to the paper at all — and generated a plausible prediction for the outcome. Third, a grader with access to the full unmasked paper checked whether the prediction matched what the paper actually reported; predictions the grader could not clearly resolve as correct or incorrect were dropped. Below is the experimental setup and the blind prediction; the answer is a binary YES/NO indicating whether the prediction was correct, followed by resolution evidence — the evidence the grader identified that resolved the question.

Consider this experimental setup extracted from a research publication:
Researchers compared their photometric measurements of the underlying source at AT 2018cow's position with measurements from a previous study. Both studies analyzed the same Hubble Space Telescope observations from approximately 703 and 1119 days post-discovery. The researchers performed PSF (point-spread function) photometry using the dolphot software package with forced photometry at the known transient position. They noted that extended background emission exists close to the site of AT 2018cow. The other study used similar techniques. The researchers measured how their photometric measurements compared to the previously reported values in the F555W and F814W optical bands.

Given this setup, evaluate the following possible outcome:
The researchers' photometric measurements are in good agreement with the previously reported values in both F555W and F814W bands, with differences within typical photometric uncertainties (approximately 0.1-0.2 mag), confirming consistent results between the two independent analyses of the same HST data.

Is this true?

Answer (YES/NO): NO